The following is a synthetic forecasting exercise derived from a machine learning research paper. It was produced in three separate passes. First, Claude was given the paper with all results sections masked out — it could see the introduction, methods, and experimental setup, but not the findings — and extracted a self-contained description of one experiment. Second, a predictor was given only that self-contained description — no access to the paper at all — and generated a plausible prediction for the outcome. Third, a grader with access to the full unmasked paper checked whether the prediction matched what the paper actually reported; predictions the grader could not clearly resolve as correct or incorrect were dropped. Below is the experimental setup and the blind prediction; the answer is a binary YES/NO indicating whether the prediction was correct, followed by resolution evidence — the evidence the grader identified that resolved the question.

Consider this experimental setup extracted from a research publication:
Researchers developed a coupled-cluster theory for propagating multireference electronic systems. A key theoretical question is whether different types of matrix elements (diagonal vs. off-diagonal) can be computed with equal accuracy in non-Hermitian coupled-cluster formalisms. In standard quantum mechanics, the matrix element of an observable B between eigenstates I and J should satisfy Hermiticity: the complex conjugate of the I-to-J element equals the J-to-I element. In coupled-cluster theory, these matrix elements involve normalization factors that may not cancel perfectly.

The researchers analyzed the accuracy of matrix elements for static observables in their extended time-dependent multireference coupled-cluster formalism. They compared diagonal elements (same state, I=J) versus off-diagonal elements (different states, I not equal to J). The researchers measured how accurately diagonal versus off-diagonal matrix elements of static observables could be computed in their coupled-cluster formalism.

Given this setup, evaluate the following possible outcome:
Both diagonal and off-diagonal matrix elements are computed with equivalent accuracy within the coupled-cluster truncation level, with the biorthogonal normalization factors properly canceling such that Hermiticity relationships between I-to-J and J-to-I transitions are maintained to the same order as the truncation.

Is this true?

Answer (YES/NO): NO